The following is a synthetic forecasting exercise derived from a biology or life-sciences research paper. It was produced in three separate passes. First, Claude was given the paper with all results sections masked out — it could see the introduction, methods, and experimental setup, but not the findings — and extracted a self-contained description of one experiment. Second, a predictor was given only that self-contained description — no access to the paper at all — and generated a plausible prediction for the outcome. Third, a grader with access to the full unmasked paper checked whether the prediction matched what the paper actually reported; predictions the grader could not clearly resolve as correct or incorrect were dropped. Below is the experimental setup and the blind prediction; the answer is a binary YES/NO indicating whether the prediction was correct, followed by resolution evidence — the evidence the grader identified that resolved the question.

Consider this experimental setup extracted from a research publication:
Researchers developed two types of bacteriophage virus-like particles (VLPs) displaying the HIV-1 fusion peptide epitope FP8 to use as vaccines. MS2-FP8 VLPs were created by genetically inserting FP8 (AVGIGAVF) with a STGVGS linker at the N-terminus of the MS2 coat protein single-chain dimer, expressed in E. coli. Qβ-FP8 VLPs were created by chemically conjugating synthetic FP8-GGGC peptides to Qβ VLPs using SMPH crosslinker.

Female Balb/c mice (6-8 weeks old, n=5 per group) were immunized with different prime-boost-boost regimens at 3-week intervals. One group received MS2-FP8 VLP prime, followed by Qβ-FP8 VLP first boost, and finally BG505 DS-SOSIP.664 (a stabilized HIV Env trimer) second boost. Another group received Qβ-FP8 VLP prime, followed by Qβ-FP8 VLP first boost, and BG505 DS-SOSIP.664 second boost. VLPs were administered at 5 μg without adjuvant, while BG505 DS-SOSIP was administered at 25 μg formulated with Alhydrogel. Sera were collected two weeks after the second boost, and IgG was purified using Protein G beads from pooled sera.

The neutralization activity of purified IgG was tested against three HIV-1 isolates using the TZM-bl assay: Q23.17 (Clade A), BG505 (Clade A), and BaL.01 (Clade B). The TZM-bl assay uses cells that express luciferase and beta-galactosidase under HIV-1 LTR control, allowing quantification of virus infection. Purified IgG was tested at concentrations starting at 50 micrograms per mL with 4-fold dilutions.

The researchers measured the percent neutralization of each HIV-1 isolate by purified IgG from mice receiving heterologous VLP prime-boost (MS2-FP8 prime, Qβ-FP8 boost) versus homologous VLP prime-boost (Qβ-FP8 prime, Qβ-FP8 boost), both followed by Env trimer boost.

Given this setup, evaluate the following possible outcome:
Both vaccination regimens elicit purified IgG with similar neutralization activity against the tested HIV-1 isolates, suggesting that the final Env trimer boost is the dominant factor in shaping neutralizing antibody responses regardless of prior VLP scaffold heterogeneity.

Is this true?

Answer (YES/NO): NO